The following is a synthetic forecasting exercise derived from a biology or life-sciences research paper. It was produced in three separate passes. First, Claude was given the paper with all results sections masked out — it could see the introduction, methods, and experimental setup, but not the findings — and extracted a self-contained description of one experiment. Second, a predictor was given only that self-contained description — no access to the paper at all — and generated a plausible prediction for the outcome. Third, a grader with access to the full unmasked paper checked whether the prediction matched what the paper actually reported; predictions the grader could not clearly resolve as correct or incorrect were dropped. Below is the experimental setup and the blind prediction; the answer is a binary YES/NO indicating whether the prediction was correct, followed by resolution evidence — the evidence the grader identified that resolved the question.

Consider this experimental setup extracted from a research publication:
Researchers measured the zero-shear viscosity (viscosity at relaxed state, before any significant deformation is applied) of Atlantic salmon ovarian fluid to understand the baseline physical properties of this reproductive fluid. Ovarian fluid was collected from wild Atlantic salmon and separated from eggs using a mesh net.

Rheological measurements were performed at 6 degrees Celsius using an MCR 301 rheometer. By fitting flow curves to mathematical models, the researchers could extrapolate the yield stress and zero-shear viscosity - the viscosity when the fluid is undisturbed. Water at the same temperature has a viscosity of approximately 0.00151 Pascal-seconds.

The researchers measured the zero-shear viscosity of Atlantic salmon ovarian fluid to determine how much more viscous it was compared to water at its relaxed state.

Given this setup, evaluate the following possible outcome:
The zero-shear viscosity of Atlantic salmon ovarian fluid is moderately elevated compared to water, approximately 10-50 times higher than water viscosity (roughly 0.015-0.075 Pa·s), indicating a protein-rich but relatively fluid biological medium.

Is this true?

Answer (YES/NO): NO